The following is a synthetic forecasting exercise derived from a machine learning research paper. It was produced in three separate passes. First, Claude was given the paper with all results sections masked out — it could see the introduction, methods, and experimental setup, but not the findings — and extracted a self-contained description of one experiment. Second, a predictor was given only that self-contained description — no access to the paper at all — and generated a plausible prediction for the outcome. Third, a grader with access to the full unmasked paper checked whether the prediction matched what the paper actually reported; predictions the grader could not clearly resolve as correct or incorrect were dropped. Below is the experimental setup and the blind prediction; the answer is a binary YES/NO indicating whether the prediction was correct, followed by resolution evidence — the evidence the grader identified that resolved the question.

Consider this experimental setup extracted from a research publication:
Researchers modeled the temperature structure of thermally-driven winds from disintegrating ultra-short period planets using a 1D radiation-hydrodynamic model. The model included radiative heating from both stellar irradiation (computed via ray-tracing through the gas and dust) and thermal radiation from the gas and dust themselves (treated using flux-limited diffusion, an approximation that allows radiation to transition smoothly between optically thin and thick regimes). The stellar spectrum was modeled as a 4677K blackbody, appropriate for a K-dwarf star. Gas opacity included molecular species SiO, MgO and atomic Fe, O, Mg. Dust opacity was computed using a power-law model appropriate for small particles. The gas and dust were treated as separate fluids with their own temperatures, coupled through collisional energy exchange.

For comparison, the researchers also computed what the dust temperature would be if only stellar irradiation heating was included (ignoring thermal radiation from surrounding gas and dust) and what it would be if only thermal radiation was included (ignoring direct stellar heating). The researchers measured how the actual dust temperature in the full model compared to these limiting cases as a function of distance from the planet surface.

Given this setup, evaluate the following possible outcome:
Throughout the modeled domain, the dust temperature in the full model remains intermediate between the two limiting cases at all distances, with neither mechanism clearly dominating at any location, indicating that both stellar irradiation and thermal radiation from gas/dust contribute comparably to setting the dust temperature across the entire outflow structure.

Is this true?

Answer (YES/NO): NO